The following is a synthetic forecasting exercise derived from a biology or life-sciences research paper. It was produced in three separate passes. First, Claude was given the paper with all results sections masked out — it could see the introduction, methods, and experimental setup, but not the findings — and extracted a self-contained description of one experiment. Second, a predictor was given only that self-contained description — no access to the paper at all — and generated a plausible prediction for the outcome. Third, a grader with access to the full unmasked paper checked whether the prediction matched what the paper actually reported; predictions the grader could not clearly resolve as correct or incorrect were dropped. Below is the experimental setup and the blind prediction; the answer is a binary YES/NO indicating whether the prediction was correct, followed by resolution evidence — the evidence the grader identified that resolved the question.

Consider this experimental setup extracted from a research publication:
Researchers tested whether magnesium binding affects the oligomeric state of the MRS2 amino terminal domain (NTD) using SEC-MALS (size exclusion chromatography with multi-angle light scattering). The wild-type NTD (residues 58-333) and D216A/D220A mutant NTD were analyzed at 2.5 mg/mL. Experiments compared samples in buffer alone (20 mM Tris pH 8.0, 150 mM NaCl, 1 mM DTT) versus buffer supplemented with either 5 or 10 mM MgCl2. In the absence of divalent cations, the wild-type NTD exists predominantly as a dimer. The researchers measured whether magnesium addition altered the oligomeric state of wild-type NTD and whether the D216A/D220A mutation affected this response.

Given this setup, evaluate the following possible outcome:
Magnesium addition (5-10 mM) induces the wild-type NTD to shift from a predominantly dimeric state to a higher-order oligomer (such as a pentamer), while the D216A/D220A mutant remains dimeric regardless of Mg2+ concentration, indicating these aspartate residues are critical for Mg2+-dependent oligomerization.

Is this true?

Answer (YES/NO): NO